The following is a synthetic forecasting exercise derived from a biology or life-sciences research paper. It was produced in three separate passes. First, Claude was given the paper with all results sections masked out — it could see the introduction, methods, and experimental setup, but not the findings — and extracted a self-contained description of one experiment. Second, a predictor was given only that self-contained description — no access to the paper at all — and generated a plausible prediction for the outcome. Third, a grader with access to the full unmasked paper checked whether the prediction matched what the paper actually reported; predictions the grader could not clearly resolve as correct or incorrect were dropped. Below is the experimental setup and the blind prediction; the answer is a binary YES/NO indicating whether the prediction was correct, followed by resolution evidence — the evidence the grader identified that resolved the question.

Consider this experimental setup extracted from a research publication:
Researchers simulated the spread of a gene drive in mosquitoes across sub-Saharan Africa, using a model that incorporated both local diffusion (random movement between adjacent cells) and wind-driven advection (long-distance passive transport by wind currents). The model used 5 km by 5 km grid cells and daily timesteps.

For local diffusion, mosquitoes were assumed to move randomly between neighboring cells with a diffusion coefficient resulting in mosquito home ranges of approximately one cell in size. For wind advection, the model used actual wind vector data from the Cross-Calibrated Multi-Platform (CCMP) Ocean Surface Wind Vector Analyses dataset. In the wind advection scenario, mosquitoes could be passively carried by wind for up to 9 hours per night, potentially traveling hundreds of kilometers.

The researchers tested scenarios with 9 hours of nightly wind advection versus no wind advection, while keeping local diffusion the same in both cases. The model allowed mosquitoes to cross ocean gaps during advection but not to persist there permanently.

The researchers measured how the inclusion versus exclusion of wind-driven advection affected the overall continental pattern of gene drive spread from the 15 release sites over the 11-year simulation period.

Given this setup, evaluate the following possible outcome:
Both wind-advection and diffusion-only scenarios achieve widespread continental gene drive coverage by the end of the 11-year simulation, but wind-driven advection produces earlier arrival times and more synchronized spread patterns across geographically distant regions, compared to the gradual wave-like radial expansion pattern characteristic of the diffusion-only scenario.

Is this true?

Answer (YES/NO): NO